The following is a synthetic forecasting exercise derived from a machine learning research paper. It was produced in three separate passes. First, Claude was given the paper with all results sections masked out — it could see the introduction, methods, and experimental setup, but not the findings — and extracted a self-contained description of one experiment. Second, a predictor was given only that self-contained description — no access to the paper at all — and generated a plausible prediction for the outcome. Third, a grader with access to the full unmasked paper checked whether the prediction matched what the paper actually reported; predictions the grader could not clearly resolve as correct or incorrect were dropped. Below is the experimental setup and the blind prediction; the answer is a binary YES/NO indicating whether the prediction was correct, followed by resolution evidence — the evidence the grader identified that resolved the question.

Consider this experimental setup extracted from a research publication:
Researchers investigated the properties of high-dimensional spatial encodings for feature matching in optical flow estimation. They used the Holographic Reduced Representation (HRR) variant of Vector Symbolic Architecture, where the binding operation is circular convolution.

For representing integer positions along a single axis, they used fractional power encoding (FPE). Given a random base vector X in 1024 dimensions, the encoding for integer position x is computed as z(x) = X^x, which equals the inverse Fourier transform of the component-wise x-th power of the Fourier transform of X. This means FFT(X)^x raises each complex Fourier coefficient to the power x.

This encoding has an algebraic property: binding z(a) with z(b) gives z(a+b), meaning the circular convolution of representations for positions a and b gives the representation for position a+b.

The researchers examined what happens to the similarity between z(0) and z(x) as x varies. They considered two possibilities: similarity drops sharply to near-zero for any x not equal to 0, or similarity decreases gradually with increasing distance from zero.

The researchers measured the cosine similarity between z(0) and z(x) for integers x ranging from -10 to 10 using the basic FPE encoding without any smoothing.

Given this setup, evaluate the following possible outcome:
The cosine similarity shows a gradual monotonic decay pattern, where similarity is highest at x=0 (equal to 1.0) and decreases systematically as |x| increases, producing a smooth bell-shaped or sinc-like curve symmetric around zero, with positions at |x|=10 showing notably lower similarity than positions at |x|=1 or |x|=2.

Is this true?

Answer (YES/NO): NO